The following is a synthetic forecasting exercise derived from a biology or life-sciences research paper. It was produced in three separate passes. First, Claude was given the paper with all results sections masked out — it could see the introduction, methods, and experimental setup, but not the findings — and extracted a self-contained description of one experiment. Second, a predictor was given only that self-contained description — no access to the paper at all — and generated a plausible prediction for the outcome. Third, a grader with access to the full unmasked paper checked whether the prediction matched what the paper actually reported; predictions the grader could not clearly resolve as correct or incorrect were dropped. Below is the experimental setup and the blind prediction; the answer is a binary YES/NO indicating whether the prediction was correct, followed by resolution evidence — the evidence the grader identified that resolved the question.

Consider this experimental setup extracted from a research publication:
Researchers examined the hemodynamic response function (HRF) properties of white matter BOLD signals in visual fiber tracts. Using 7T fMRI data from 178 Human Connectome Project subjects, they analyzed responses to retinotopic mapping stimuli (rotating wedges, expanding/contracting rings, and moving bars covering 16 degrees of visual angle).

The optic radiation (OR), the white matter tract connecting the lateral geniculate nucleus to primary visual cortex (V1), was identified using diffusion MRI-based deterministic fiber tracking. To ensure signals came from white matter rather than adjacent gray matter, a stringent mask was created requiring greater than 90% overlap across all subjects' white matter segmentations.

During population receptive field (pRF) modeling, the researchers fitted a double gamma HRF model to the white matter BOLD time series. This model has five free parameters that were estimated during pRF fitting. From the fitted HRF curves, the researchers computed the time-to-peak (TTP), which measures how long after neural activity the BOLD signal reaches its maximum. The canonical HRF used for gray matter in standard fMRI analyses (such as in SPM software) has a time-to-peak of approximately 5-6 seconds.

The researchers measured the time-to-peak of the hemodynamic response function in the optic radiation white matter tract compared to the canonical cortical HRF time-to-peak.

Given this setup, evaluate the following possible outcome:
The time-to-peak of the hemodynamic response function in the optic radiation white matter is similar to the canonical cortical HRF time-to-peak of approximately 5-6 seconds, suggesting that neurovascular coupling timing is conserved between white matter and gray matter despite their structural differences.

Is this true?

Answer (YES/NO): NO